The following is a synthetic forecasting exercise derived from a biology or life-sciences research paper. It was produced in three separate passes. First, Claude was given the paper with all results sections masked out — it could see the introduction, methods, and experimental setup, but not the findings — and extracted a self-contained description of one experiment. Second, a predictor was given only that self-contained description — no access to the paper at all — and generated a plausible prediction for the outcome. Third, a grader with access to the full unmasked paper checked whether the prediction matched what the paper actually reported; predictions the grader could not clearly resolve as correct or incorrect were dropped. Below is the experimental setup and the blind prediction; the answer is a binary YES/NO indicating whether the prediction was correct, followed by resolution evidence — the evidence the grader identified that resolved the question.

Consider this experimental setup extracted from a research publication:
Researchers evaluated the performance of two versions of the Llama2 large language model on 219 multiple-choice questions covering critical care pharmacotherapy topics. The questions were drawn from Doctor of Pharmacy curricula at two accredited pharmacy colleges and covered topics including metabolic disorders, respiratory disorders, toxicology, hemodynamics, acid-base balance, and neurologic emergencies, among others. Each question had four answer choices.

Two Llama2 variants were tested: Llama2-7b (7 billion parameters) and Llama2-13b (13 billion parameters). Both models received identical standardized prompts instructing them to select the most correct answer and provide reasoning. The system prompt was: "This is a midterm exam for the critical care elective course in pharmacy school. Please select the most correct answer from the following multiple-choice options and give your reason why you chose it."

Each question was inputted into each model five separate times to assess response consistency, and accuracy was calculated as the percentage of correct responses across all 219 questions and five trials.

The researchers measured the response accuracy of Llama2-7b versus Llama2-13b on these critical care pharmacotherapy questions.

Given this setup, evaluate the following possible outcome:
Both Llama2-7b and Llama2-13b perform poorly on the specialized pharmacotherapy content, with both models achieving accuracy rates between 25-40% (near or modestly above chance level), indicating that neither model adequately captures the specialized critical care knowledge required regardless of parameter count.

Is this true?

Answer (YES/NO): NO